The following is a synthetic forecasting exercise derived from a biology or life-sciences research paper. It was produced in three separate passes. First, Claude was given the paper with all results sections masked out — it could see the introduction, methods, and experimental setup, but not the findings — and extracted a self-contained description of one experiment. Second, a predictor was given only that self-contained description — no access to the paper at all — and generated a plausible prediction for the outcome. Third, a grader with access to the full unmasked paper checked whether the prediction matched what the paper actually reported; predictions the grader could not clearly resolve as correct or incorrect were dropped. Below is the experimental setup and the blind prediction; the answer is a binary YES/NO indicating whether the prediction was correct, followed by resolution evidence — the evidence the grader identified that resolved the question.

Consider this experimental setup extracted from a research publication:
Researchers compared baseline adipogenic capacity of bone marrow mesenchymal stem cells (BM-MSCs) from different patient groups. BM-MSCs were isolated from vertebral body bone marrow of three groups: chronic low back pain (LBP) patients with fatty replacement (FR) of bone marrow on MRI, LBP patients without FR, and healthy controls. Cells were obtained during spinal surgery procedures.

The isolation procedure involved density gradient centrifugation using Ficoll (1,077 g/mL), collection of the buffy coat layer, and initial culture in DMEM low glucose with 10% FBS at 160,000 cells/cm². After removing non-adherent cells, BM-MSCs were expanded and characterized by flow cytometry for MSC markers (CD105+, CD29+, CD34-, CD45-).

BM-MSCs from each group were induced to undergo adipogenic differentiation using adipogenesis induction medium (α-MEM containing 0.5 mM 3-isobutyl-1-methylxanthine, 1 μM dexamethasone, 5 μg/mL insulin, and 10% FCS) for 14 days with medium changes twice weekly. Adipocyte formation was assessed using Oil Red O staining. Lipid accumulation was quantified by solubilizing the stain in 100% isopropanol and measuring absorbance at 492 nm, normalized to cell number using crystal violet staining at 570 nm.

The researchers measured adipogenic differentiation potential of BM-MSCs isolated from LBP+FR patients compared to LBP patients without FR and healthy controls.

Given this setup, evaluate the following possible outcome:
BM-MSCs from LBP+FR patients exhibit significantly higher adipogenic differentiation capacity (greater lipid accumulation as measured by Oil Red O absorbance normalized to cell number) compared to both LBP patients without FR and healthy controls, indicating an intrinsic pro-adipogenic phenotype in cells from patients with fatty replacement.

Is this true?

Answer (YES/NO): NO